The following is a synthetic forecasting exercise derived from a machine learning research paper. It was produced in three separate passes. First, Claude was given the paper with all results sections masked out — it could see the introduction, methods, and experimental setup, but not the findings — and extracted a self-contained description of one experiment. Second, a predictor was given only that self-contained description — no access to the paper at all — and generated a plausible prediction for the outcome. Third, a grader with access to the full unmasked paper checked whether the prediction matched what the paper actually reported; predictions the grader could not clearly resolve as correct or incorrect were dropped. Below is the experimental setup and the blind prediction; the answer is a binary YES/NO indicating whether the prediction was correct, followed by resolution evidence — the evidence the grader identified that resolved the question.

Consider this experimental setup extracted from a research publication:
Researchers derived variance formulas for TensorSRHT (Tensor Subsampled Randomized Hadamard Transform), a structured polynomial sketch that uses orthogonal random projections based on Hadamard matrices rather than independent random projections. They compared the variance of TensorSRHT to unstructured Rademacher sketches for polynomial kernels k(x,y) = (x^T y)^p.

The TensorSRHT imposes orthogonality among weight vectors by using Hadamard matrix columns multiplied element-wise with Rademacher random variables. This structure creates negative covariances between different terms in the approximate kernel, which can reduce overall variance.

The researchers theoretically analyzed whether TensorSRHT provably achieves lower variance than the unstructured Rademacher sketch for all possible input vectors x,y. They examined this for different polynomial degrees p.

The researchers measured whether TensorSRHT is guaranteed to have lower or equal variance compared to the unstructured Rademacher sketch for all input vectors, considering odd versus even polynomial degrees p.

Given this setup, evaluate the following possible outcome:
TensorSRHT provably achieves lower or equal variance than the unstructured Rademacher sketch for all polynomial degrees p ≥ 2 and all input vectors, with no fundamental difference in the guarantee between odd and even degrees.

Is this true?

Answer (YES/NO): NO